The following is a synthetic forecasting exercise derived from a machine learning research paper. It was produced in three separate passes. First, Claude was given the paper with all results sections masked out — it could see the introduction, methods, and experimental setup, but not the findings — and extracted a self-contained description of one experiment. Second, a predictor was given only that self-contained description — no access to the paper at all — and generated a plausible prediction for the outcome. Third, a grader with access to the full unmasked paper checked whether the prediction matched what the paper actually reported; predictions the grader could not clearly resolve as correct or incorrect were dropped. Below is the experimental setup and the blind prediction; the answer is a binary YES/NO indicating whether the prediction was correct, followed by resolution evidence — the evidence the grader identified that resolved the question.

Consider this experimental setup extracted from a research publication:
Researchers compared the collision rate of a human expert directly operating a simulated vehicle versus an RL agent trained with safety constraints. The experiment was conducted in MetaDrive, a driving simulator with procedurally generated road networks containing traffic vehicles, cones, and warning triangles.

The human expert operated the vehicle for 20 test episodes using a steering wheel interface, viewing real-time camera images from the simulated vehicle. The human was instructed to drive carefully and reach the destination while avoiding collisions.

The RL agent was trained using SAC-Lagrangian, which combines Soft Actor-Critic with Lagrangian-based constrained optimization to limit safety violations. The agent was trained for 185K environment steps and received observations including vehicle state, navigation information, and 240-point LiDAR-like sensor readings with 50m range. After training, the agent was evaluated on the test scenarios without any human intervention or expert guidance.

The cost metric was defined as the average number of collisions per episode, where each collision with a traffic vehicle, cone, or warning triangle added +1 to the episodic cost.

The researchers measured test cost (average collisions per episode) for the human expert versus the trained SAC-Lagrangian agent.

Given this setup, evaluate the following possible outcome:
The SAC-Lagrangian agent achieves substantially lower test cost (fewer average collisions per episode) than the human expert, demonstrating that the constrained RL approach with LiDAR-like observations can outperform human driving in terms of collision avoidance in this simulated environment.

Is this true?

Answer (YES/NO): YES